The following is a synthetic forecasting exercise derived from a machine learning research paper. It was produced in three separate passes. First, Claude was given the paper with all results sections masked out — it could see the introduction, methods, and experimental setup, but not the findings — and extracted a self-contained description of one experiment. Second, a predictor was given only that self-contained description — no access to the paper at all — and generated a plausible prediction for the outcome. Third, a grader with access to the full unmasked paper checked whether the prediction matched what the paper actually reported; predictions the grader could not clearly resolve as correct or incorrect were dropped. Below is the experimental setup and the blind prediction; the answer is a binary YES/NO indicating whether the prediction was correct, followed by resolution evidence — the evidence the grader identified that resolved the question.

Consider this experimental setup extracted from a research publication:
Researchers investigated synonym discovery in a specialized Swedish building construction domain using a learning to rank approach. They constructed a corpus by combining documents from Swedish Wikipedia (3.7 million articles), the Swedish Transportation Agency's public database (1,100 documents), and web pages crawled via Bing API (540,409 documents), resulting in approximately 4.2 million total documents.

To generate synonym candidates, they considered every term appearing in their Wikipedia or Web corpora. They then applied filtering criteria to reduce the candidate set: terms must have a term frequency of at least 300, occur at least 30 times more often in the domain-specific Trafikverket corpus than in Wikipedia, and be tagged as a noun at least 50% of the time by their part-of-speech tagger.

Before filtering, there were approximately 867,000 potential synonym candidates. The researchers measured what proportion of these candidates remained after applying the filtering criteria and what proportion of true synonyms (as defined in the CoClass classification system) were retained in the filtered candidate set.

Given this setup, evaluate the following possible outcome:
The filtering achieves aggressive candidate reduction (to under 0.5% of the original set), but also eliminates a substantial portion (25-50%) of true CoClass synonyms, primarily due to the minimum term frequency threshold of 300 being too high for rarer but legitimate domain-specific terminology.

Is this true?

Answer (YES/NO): NO